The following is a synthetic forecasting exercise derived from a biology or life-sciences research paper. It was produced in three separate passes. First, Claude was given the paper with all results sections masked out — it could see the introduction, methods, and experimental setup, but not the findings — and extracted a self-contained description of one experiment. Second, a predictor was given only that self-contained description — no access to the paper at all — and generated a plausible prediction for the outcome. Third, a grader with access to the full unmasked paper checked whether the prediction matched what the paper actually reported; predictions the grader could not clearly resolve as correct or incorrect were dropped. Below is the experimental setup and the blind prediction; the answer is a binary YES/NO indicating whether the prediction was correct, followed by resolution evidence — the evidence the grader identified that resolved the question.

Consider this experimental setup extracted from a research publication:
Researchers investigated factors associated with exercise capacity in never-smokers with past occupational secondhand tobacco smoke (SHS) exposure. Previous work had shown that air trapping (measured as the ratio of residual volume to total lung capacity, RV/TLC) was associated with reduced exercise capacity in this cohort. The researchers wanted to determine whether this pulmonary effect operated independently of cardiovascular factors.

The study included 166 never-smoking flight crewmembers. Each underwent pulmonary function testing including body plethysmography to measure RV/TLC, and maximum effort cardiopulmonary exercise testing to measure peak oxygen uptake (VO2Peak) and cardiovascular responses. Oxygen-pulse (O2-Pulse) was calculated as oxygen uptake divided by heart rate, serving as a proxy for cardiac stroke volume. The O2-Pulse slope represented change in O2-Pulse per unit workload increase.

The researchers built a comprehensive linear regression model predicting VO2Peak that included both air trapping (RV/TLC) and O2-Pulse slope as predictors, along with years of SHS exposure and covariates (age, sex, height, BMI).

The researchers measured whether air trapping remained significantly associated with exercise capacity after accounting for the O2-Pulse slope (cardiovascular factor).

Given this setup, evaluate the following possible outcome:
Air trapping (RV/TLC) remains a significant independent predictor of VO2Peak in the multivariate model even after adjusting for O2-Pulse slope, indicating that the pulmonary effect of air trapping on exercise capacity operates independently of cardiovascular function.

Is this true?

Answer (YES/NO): NO